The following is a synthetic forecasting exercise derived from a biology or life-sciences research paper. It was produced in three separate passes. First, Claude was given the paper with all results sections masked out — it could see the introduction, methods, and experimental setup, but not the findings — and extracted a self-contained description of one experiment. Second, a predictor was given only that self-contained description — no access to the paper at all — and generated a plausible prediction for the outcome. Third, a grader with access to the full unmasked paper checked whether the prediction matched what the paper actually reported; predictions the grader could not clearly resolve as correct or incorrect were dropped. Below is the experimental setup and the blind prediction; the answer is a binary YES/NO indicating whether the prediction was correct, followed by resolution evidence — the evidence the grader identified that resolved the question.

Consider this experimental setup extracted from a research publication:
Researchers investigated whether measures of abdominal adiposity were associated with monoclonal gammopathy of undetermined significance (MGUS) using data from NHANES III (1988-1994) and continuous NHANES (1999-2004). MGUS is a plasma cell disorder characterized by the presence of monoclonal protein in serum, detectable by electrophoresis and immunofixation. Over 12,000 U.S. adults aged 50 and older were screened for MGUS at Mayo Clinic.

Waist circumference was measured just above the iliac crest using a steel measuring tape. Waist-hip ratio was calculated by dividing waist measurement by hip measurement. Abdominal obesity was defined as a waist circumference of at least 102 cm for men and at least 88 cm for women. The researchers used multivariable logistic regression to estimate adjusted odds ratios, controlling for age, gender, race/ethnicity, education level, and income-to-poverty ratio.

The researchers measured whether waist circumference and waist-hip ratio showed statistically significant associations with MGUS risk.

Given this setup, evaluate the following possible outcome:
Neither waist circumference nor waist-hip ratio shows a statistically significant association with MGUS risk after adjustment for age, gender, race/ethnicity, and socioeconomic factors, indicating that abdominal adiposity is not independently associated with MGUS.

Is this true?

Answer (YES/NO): YES